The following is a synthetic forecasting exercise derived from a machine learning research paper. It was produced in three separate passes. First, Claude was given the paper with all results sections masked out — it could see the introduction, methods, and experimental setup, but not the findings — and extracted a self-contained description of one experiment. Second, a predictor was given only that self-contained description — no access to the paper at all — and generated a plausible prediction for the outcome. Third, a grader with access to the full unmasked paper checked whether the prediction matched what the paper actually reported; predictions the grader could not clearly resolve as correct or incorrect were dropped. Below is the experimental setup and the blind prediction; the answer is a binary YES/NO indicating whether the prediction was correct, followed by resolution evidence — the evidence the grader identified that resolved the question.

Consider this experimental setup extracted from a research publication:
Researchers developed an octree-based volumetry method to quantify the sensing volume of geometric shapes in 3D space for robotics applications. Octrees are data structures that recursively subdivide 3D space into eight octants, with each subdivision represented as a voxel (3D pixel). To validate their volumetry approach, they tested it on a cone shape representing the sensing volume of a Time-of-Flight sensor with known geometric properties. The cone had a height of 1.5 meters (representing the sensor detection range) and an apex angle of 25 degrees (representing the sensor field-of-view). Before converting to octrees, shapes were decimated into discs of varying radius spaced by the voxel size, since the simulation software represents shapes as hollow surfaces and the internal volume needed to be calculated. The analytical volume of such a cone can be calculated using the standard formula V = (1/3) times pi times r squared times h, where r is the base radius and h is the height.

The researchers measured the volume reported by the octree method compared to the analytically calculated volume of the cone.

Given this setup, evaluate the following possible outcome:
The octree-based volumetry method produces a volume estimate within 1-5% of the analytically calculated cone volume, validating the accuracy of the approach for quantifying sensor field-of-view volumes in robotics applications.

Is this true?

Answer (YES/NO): YES